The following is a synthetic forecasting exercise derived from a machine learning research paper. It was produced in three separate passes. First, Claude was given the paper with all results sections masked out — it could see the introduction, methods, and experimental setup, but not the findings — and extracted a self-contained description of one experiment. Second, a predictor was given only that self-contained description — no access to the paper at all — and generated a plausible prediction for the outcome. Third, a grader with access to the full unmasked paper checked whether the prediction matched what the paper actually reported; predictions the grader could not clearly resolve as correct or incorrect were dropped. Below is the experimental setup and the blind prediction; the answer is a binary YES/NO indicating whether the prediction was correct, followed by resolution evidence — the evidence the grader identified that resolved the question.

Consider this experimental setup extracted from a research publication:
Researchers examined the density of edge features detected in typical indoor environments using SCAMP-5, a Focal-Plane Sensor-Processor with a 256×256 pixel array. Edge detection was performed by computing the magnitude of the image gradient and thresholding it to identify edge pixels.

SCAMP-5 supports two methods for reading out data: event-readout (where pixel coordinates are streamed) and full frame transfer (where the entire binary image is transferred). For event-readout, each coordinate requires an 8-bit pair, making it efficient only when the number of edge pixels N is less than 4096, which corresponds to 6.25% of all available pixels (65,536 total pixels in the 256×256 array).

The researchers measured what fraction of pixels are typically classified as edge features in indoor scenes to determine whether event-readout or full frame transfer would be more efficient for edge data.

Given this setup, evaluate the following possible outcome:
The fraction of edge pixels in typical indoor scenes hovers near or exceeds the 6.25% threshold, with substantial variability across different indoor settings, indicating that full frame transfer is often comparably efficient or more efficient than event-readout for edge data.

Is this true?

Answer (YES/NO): YES